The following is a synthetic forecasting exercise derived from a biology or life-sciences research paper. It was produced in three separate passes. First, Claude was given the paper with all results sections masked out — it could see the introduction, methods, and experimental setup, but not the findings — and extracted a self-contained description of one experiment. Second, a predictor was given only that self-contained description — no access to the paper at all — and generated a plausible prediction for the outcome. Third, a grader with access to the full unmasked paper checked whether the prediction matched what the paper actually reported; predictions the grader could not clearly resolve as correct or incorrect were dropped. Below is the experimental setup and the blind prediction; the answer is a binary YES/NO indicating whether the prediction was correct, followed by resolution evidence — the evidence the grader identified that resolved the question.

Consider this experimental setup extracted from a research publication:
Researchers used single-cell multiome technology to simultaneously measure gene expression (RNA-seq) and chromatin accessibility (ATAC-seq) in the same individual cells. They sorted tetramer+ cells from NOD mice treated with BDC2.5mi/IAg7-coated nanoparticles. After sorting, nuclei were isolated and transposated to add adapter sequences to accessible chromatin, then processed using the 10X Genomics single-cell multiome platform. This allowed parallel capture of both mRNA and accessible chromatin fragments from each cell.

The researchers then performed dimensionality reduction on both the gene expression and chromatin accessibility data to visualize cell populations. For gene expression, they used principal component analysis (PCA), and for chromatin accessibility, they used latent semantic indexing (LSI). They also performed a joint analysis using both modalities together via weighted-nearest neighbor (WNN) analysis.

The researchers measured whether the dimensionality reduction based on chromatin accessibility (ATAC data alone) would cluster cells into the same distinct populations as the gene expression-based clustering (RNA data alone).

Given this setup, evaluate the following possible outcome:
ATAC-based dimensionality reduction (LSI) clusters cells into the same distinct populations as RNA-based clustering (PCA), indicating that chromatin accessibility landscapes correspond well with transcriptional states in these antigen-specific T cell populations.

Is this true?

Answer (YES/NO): NO